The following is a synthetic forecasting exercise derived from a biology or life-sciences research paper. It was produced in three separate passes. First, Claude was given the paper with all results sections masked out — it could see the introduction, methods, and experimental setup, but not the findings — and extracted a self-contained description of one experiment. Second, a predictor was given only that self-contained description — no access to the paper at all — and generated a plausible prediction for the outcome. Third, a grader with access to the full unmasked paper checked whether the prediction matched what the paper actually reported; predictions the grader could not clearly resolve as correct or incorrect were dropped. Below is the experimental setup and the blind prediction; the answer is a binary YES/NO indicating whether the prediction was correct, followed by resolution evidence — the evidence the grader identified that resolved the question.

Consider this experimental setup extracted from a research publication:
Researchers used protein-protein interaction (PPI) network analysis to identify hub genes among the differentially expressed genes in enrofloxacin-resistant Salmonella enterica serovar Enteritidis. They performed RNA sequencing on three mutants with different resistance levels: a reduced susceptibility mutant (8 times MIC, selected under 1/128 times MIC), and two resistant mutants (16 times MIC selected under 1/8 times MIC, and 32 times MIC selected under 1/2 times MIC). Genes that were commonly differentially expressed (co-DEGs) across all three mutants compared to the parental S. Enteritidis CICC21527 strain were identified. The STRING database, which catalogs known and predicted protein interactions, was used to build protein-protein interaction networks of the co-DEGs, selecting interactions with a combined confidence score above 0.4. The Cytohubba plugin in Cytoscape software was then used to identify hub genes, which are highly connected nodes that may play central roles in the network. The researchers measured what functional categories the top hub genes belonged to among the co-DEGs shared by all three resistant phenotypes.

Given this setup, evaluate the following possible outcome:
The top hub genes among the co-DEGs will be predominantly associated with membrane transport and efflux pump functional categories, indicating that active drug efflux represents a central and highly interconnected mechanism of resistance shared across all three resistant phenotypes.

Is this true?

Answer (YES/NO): NO